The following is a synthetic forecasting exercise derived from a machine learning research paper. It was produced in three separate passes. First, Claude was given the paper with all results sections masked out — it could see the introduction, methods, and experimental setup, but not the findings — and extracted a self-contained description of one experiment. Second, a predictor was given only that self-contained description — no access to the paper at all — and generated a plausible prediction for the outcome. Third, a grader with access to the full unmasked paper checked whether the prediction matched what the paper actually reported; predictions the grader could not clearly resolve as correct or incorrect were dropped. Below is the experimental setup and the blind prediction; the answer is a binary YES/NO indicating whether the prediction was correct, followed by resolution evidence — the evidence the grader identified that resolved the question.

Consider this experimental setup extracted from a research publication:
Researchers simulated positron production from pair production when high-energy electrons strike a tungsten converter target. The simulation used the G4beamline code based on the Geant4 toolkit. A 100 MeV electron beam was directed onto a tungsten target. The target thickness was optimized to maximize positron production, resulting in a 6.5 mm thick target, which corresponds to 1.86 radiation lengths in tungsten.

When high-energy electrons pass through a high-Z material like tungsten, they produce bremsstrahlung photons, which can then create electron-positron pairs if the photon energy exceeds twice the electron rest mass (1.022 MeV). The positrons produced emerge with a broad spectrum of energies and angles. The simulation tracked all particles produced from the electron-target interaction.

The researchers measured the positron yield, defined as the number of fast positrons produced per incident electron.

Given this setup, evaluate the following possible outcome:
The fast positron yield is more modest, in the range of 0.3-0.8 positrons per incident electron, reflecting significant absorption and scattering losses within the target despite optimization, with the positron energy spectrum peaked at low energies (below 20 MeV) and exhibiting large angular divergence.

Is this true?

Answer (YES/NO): NO